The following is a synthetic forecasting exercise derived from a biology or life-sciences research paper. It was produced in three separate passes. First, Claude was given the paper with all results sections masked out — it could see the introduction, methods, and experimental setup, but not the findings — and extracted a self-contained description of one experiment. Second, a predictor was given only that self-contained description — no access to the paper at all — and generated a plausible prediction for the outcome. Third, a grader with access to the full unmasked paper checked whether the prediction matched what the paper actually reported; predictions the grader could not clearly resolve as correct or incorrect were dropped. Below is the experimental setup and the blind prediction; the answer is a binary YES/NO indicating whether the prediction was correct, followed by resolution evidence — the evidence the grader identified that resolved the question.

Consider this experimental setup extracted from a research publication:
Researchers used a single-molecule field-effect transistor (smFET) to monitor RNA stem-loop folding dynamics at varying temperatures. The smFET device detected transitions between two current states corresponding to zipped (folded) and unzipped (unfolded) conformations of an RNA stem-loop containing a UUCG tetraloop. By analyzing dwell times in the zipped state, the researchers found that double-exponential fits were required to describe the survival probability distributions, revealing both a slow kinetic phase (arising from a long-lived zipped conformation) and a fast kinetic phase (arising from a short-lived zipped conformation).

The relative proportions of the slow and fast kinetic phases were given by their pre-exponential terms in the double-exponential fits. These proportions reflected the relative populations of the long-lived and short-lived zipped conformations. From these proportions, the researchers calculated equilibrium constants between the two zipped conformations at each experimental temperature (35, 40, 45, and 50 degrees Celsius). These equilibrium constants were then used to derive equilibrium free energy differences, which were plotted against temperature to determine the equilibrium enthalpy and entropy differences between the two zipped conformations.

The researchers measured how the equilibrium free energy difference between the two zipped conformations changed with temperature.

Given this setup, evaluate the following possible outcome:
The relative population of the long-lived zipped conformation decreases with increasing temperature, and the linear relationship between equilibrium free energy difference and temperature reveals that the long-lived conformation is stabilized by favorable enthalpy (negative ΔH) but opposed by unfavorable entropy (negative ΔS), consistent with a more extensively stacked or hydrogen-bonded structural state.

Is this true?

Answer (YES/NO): NO